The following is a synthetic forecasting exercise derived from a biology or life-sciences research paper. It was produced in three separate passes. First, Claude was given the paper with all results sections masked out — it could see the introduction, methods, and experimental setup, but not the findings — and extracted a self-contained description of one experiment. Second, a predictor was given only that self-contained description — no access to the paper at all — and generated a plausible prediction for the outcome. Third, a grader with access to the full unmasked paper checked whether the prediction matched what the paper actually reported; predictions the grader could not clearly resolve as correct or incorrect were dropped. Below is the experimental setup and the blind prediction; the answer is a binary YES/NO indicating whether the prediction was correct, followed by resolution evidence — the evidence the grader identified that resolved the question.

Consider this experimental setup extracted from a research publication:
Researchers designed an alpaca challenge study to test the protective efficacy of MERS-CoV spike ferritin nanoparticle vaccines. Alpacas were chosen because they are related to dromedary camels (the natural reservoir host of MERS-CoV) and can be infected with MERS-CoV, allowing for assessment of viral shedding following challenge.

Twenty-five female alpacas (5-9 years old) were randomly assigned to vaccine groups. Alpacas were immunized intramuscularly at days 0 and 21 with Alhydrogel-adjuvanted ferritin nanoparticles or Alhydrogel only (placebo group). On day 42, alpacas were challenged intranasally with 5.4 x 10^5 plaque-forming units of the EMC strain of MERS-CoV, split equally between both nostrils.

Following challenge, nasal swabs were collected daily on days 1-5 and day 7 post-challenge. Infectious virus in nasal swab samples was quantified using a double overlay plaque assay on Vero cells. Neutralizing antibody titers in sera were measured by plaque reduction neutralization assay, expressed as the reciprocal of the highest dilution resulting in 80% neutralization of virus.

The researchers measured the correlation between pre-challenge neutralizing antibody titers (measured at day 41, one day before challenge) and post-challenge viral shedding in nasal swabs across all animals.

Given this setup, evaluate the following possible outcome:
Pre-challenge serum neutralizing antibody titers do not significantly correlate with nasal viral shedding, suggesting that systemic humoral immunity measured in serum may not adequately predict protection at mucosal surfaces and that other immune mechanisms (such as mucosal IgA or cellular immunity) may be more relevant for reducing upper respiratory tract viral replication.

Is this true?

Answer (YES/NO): NO